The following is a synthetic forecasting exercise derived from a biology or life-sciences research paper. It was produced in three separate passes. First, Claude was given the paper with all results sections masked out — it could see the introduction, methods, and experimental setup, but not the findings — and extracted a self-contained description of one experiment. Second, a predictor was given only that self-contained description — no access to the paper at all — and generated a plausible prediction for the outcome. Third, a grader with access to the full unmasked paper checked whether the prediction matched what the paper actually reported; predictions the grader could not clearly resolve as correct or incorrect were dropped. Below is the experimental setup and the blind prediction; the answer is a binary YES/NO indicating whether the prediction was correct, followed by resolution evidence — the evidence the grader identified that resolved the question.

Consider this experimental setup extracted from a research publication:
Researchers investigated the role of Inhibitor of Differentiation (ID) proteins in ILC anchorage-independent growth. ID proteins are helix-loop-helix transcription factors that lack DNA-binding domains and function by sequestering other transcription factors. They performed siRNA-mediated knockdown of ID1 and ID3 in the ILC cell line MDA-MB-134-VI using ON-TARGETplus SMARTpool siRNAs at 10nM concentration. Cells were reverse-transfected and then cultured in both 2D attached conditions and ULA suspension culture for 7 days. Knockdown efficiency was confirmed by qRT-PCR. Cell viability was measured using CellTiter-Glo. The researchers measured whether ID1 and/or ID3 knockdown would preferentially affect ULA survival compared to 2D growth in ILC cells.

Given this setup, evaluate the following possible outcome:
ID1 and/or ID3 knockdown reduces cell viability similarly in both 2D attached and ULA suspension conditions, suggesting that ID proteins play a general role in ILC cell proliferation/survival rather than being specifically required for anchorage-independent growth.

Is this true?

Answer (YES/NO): NO